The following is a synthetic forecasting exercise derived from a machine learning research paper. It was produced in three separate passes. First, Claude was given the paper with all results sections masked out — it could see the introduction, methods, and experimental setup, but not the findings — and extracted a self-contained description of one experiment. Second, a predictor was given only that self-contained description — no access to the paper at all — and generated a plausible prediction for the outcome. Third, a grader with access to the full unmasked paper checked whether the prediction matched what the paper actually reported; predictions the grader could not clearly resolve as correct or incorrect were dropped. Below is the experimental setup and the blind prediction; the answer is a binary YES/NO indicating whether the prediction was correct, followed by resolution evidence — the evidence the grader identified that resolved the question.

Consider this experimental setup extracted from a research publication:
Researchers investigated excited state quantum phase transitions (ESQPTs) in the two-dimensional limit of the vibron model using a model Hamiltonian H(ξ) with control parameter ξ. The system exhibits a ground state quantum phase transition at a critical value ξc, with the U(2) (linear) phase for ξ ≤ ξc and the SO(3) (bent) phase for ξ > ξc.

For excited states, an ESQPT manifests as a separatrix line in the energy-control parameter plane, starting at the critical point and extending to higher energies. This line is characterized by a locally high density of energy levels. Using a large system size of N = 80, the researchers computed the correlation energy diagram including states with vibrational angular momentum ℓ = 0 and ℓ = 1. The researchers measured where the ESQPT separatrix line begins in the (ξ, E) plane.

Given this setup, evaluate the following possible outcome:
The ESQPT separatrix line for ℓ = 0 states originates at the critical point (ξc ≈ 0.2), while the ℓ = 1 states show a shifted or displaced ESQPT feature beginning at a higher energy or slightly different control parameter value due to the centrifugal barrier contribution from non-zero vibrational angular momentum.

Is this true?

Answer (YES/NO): NO